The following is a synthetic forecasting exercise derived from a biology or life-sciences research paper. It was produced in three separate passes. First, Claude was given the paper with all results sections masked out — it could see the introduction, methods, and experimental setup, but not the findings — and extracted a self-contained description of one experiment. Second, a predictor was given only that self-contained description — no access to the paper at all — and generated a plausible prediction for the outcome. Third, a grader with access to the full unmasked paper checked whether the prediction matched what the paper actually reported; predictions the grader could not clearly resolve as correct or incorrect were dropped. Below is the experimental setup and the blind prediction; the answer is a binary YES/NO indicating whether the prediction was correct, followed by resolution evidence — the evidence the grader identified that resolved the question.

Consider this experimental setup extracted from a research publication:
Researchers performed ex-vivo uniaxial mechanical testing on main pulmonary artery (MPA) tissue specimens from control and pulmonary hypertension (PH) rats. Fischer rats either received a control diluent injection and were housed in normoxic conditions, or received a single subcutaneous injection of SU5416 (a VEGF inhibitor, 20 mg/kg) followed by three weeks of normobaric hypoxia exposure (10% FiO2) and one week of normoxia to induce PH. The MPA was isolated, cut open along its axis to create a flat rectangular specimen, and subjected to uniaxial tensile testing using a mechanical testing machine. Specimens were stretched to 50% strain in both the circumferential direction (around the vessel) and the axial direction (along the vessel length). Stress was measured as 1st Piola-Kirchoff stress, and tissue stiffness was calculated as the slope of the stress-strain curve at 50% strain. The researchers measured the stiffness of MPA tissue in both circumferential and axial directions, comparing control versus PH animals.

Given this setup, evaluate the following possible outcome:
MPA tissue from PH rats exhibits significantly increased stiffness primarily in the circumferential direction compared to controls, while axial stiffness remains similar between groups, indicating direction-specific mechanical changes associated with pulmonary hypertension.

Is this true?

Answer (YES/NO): NO